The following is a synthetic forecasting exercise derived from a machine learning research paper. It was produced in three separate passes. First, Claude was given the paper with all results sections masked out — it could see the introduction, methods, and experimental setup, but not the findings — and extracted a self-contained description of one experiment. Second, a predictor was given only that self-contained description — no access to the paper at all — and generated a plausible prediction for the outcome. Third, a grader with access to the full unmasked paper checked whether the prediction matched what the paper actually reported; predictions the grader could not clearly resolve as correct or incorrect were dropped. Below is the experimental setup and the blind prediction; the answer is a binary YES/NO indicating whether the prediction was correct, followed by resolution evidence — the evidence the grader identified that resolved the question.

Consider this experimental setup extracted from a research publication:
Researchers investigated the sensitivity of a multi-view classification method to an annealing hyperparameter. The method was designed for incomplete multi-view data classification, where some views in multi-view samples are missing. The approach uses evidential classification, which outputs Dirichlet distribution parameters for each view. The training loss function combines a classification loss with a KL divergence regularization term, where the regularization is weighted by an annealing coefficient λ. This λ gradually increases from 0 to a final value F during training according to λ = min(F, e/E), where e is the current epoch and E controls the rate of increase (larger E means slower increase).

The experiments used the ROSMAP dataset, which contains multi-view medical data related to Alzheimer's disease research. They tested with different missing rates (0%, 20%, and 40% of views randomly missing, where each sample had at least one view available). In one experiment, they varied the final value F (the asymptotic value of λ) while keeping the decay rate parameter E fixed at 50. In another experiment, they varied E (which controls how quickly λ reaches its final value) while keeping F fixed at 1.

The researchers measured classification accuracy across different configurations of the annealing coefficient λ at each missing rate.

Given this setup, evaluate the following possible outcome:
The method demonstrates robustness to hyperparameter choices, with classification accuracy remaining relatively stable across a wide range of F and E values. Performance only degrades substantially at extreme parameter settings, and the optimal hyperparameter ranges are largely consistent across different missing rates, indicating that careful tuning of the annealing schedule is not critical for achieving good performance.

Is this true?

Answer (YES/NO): YES